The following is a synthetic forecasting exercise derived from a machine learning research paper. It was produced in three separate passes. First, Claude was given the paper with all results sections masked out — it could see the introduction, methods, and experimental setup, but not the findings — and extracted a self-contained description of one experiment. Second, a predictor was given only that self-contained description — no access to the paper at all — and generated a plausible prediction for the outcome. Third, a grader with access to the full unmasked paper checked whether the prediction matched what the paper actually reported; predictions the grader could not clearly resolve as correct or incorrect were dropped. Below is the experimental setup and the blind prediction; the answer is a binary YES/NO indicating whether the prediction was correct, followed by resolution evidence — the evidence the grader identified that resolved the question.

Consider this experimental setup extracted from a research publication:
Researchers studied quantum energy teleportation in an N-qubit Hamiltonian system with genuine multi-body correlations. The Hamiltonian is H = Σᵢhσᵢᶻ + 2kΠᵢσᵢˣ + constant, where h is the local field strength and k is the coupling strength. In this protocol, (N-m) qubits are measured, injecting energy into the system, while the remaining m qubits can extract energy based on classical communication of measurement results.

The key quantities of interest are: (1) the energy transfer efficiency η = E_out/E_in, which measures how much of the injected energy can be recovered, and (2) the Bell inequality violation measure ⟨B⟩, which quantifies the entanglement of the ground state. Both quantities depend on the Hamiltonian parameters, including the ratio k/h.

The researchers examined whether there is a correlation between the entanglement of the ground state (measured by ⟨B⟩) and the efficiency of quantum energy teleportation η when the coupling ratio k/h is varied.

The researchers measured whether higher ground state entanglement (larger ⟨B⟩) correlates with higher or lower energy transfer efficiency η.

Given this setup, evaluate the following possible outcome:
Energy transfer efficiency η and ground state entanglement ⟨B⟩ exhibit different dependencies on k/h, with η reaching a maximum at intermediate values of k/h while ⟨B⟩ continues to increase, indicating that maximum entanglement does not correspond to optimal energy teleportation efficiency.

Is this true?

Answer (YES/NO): NO